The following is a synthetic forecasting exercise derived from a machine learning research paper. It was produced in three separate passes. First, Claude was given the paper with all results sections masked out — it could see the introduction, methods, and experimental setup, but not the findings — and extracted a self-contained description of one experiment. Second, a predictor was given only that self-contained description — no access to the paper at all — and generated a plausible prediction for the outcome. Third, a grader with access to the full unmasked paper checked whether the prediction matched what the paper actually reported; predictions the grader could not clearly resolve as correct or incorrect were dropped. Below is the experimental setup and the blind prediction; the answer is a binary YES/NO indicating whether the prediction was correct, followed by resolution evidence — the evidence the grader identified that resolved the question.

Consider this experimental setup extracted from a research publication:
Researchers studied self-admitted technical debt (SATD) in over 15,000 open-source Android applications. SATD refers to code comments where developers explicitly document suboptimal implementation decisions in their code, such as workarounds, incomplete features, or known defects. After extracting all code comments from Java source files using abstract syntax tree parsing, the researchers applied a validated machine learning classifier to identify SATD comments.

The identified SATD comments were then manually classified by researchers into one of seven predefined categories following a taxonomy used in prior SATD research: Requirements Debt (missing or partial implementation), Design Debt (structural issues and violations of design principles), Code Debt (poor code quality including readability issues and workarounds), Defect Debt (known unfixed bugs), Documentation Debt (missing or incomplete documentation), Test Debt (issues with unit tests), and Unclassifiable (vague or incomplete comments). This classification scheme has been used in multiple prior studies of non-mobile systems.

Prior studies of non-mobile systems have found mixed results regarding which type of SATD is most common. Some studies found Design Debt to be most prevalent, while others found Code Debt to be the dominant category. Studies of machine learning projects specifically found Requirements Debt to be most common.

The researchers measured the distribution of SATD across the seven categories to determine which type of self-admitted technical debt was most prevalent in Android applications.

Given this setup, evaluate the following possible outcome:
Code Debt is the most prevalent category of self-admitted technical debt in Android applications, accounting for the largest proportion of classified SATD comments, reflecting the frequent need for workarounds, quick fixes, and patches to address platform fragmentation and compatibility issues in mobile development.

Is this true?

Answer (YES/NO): YES